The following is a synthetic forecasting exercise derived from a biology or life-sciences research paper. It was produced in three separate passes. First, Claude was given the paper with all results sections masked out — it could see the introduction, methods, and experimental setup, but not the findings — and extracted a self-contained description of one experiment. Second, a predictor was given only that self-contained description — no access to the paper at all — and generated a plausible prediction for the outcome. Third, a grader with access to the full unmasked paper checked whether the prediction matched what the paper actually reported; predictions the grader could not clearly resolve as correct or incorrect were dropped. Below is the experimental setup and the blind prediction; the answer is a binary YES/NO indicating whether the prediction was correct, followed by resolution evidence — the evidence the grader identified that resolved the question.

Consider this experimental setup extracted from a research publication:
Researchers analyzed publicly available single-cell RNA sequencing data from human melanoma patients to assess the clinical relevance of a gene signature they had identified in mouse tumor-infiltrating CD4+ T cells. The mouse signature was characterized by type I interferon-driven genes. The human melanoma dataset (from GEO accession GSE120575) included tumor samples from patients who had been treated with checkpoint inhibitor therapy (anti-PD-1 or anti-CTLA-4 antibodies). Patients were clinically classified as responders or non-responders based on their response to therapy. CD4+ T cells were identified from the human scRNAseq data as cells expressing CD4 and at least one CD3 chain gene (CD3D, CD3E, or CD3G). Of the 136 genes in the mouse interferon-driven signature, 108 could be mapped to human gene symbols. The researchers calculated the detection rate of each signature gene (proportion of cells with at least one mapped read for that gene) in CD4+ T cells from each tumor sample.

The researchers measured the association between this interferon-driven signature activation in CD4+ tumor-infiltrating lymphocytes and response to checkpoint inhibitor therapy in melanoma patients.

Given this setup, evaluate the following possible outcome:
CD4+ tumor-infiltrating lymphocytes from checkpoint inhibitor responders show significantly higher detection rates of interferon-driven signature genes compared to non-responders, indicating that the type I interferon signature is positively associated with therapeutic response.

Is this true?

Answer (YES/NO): NO